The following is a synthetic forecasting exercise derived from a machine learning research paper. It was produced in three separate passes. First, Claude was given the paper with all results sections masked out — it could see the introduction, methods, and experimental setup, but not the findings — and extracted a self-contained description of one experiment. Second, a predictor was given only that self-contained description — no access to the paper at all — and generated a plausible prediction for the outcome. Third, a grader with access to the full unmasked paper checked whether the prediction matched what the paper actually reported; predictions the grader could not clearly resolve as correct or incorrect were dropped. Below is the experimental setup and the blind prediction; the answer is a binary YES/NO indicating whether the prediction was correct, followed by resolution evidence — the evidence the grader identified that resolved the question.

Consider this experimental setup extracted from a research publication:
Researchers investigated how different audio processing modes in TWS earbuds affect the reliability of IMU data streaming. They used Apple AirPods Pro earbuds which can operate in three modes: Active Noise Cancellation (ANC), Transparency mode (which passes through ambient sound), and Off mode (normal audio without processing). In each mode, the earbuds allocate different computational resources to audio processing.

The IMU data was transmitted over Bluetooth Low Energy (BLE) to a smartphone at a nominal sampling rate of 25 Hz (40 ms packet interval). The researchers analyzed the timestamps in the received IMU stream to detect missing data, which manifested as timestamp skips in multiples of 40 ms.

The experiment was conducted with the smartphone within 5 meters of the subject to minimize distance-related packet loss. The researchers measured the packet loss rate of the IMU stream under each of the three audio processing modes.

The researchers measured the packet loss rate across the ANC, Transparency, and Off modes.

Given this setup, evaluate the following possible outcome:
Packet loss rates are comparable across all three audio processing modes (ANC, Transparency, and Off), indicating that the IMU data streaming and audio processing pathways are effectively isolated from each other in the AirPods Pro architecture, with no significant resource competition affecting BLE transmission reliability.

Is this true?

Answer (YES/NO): NO